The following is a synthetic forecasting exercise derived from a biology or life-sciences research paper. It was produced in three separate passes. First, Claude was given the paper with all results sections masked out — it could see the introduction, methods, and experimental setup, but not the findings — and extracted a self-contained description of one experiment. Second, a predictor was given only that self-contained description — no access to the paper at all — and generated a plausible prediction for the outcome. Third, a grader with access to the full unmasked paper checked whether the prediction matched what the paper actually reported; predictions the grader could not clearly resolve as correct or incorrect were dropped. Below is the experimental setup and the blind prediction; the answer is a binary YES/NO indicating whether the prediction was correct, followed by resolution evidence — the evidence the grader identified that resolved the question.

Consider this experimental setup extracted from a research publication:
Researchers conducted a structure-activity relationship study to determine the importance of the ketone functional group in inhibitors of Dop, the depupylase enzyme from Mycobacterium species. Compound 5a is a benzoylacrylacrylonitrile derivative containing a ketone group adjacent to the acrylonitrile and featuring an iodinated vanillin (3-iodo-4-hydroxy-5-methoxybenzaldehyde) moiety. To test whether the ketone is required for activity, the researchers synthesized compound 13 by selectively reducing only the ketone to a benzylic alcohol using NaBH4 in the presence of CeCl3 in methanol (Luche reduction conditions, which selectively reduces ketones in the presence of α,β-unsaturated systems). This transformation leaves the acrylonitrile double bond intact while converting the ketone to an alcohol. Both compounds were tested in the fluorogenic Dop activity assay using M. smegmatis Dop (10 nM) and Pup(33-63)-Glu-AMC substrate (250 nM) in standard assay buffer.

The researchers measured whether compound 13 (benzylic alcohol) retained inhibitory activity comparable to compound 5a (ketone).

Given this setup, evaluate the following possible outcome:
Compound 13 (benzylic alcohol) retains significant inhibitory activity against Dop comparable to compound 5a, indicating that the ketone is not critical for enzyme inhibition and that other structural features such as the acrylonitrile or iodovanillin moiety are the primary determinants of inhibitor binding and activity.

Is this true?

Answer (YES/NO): NO